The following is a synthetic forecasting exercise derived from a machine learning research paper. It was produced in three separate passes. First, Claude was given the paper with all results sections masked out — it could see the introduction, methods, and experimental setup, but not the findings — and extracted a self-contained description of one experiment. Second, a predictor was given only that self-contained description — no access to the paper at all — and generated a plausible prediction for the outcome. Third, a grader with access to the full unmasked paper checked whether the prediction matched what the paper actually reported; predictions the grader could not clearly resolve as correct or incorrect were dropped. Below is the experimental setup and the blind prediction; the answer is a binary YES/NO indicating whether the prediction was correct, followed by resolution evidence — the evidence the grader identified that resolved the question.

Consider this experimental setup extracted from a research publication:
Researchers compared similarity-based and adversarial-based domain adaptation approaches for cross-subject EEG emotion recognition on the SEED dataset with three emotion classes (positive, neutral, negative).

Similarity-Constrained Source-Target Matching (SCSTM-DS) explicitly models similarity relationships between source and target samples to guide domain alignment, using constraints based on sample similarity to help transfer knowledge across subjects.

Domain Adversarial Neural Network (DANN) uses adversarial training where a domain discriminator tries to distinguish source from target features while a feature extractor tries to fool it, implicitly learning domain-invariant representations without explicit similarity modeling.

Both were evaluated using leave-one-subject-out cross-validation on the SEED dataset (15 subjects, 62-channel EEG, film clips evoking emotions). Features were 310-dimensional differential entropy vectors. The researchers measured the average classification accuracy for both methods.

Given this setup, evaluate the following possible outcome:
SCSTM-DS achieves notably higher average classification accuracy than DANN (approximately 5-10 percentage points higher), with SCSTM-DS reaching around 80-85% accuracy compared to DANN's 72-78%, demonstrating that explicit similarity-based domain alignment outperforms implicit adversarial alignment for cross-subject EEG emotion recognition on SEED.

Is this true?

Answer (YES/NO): NO